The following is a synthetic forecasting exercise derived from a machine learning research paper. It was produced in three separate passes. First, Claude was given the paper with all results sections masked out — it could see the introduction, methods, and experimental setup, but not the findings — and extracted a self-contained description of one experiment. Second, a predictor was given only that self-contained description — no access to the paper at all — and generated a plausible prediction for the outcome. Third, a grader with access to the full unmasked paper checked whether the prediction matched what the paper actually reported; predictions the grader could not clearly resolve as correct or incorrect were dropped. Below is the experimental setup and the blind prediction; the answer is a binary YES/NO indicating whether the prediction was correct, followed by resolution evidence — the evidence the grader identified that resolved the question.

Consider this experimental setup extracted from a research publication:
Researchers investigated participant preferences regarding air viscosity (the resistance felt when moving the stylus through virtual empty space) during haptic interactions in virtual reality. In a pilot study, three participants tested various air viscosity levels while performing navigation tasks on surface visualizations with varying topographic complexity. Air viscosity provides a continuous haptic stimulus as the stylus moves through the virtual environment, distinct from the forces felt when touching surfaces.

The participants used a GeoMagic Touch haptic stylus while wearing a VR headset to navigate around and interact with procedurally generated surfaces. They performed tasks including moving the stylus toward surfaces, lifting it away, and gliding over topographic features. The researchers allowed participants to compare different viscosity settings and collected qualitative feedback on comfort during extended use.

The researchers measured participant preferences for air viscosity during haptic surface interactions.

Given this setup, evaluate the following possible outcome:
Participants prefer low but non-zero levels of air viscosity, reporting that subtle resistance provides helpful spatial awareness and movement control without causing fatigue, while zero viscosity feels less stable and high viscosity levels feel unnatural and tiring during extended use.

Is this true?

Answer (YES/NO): NO